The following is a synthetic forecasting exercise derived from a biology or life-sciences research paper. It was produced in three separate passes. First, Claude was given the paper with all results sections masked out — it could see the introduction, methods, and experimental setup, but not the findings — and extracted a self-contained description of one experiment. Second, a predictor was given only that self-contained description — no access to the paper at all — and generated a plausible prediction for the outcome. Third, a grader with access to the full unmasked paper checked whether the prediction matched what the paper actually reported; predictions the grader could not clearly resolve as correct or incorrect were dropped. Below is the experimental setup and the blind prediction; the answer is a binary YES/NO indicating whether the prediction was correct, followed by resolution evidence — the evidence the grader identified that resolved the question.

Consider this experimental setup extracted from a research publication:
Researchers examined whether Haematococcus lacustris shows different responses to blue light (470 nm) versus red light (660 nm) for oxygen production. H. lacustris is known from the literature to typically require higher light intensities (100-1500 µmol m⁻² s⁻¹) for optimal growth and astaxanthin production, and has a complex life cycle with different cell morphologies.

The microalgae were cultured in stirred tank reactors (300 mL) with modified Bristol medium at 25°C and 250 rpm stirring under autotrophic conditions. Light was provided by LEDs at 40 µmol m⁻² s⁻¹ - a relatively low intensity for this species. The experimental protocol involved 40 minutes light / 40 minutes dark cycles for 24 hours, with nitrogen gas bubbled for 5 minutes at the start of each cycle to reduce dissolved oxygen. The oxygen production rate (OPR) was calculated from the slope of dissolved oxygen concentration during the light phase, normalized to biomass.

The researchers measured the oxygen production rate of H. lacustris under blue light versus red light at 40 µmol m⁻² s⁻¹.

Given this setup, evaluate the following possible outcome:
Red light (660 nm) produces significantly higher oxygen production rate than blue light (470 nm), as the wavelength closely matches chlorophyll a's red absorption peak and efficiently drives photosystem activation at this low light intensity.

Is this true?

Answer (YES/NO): NO